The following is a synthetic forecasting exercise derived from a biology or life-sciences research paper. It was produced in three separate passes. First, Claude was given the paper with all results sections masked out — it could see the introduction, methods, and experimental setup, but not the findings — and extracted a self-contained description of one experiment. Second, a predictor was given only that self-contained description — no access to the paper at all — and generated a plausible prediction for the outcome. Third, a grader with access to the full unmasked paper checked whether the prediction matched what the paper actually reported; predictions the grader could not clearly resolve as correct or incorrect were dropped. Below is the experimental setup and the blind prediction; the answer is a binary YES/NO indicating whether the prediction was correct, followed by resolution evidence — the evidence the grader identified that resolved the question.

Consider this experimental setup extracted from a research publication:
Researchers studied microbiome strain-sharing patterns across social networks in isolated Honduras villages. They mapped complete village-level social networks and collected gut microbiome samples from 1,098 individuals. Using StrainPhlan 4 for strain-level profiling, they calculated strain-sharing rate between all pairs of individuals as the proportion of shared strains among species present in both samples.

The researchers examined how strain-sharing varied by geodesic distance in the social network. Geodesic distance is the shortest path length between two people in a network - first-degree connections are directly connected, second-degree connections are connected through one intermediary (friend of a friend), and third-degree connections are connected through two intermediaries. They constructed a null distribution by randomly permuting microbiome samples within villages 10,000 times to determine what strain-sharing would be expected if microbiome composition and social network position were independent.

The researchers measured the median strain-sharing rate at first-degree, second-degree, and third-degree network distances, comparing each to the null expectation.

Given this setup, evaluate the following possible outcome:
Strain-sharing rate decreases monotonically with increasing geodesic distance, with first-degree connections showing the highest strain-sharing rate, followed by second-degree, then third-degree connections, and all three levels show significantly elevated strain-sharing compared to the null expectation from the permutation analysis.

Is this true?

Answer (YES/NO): NO